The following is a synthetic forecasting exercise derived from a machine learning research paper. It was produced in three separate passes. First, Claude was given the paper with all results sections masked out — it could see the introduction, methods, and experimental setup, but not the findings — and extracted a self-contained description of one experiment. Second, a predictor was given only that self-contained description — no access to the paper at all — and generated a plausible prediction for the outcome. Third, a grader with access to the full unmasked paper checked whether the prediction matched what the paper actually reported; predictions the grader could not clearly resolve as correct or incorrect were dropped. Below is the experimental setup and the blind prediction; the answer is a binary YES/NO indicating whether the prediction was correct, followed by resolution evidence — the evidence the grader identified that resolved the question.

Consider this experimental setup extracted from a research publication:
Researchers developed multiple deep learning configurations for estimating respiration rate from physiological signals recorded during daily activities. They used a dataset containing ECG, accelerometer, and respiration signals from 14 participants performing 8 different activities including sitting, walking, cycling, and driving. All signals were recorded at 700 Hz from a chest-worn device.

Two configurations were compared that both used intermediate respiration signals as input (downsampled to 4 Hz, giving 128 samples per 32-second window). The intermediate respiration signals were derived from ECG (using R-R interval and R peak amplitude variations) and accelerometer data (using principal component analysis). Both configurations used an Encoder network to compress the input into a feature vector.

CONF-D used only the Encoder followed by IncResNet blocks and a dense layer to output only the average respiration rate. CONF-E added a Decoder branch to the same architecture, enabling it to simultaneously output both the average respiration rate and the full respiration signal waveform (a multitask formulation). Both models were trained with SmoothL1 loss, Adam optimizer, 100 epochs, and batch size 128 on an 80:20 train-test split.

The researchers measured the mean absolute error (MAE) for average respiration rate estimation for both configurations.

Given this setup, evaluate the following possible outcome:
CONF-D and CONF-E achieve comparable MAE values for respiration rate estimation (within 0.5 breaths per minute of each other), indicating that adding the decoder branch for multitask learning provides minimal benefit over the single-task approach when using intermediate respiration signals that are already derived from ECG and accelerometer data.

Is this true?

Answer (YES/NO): NO